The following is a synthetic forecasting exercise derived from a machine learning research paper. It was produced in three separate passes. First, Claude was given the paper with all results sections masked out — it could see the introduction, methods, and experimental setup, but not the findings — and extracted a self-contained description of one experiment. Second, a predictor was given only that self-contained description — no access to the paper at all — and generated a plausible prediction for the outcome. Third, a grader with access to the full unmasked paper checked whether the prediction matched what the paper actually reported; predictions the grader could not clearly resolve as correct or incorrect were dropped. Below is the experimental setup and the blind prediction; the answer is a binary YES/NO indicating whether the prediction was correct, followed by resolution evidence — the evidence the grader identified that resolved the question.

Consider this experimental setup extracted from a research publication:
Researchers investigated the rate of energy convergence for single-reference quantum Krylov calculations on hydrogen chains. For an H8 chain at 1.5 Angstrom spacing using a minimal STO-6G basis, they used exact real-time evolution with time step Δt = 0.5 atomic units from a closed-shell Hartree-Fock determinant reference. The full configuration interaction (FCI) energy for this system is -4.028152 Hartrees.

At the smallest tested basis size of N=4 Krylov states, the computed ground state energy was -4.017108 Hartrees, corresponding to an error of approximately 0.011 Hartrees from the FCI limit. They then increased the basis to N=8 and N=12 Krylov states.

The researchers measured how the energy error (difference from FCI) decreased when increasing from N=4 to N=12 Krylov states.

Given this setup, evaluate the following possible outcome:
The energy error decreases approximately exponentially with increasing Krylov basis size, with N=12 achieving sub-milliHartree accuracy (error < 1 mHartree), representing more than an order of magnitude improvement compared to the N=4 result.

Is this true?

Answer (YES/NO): YES